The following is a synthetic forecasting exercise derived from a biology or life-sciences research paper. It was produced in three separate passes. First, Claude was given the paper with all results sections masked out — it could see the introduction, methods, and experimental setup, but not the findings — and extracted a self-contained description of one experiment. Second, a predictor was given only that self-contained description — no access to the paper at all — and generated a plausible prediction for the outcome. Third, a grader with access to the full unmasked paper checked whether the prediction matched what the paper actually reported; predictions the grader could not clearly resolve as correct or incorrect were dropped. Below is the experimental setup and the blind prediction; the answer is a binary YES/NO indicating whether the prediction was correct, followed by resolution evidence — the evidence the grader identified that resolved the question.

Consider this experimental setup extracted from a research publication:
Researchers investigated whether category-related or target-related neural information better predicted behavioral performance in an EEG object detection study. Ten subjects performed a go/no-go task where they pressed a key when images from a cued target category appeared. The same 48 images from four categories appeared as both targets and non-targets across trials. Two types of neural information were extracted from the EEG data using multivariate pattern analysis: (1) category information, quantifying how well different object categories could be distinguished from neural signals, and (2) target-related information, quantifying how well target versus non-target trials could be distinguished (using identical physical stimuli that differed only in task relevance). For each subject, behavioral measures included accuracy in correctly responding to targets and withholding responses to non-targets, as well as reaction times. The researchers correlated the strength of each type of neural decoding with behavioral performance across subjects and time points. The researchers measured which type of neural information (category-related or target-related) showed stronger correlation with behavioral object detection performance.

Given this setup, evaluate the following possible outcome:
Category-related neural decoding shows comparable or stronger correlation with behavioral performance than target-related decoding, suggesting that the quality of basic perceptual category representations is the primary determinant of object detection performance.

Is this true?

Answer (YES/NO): NO